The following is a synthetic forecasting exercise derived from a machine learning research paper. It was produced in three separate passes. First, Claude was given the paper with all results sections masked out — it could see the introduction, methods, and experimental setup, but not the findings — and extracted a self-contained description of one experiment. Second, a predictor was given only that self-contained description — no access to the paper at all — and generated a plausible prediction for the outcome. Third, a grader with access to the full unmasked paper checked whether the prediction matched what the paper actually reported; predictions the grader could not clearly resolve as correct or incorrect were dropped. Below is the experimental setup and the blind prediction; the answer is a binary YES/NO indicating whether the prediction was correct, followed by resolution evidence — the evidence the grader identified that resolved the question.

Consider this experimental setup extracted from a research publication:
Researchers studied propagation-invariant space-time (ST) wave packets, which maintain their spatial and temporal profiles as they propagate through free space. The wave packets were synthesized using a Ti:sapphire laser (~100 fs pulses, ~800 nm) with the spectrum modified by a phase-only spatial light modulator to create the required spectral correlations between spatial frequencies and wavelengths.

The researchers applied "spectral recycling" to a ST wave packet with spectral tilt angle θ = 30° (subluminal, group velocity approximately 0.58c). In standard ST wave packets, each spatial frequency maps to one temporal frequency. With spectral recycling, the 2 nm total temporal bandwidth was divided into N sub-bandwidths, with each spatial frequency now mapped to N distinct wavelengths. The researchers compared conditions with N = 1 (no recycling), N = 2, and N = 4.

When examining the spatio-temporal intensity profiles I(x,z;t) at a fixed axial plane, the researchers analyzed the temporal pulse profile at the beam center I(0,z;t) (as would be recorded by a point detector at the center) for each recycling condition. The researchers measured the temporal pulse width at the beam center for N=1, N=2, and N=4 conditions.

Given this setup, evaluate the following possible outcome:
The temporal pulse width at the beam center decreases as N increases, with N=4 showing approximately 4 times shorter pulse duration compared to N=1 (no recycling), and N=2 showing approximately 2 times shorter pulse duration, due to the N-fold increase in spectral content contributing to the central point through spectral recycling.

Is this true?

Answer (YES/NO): NO